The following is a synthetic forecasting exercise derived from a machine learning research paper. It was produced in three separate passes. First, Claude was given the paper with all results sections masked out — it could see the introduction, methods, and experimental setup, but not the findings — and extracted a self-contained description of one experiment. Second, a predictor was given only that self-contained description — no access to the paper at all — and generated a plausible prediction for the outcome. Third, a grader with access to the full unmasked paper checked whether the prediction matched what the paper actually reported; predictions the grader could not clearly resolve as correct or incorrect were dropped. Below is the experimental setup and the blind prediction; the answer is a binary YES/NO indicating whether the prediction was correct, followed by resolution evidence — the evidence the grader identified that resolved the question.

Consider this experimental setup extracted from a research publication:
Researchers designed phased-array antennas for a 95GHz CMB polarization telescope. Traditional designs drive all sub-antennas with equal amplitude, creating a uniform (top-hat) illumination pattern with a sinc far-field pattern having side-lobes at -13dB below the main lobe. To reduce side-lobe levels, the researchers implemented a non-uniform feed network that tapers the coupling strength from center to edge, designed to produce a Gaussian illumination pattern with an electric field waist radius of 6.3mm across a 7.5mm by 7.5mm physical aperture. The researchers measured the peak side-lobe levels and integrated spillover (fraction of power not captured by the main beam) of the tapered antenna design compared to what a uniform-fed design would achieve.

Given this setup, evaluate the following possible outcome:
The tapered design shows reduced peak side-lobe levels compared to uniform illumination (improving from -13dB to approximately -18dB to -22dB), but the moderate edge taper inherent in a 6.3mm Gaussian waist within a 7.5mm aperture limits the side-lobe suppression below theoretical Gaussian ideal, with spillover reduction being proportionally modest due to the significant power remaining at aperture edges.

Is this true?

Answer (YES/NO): NO